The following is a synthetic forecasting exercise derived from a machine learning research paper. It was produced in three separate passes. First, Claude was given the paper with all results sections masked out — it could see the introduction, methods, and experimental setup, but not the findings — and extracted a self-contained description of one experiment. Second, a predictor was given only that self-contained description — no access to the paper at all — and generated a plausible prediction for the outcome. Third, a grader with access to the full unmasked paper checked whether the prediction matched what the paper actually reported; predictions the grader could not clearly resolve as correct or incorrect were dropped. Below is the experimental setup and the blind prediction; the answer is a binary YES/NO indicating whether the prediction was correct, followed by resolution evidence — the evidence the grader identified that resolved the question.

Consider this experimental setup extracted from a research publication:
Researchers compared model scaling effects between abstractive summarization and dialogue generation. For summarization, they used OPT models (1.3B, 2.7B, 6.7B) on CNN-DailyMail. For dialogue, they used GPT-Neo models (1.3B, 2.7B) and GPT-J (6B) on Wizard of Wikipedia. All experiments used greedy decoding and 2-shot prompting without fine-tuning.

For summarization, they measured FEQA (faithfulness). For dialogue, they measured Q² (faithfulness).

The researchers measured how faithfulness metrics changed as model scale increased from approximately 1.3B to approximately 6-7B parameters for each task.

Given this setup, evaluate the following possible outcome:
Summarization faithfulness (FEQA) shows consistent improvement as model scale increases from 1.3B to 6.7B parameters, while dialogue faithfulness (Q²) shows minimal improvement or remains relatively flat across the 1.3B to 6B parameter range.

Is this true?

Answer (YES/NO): NO